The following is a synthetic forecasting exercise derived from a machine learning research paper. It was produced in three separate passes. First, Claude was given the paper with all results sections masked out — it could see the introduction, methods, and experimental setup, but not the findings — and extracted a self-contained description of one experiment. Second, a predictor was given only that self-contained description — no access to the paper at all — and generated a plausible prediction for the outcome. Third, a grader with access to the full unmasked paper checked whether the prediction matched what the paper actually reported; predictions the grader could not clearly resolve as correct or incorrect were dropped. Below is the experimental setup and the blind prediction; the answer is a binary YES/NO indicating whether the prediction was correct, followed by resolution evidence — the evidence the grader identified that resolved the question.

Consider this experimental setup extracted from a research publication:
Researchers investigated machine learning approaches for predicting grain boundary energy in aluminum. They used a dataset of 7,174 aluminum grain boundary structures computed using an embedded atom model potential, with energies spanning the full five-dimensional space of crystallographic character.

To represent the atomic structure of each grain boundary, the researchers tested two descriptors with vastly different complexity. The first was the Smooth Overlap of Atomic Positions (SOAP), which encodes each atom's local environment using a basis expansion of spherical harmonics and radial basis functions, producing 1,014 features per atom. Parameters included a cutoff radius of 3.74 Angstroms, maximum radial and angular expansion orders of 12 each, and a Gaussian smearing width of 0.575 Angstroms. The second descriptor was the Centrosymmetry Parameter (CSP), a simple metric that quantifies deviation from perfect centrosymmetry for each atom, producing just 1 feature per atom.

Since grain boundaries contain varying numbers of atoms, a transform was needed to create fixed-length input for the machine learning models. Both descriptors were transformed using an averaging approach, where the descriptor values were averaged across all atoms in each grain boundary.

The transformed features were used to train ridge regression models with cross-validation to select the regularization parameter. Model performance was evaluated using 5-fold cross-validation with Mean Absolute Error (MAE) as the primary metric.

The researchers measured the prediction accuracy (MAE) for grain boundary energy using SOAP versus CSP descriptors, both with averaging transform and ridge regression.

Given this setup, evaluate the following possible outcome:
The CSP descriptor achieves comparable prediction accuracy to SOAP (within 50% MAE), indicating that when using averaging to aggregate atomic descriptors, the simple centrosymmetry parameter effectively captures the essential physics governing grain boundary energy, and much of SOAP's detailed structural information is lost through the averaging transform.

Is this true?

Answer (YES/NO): NO